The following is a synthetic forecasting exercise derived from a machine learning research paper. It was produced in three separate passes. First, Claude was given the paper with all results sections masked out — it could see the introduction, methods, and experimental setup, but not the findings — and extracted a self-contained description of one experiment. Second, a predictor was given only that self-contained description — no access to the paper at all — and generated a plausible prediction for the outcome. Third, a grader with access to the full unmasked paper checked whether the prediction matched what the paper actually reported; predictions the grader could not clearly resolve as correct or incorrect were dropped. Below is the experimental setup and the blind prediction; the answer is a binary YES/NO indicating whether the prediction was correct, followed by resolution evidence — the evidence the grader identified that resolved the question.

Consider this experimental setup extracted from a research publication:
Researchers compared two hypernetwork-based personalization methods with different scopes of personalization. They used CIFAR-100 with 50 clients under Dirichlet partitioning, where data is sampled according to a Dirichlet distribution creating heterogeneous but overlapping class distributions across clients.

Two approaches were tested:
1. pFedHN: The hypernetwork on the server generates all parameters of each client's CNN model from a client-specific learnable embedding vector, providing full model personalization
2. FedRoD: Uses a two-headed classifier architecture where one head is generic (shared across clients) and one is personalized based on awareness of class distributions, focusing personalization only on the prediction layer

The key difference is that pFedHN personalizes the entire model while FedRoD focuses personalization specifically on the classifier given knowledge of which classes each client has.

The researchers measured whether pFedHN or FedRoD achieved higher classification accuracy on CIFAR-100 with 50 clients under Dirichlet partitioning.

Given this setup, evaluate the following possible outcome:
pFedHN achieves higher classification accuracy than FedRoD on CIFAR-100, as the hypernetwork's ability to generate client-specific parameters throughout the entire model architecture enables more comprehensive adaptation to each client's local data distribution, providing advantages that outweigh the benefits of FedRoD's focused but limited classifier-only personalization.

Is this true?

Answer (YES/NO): YES